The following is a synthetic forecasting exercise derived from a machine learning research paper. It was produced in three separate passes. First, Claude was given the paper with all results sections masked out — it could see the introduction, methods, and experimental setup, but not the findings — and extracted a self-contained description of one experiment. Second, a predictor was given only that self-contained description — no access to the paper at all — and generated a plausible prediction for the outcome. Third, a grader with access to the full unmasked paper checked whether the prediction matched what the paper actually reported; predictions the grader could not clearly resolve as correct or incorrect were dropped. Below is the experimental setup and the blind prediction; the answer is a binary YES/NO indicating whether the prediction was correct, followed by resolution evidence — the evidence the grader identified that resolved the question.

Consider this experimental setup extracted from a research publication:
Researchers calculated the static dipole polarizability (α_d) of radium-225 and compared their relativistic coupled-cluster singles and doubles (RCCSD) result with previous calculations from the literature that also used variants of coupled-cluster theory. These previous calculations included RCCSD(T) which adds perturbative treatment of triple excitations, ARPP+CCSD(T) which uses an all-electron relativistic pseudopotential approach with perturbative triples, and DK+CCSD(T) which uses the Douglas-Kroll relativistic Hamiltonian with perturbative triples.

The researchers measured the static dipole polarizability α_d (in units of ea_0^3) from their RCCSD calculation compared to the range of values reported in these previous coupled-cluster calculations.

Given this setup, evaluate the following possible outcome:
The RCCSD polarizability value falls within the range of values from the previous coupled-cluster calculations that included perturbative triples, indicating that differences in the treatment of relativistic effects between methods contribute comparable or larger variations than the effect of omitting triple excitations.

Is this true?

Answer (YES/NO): NO